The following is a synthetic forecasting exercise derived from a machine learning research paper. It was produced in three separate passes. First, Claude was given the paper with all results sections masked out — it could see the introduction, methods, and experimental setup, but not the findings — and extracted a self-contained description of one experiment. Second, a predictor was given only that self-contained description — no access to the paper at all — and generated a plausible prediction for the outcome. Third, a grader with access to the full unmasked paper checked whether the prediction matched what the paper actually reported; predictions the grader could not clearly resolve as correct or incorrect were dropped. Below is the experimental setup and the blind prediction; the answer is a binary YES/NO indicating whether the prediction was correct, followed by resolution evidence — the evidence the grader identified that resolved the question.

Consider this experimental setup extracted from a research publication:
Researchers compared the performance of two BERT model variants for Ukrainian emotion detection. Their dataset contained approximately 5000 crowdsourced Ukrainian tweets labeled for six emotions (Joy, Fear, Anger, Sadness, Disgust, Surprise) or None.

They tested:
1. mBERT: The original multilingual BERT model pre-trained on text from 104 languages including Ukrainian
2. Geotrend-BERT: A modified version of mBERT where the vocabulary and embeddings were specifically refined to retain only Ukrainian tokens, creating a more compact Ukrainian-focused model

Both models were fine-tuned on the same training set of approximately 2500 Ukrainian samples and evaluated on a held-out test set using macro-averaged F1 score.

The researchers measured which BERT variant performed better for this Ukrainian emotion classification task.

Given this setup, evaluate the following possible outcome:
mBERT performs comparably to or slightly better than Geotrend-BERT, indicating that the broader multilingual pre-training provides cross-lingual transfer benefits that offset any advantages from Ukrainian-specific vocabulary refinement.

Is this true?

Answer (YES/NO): NO